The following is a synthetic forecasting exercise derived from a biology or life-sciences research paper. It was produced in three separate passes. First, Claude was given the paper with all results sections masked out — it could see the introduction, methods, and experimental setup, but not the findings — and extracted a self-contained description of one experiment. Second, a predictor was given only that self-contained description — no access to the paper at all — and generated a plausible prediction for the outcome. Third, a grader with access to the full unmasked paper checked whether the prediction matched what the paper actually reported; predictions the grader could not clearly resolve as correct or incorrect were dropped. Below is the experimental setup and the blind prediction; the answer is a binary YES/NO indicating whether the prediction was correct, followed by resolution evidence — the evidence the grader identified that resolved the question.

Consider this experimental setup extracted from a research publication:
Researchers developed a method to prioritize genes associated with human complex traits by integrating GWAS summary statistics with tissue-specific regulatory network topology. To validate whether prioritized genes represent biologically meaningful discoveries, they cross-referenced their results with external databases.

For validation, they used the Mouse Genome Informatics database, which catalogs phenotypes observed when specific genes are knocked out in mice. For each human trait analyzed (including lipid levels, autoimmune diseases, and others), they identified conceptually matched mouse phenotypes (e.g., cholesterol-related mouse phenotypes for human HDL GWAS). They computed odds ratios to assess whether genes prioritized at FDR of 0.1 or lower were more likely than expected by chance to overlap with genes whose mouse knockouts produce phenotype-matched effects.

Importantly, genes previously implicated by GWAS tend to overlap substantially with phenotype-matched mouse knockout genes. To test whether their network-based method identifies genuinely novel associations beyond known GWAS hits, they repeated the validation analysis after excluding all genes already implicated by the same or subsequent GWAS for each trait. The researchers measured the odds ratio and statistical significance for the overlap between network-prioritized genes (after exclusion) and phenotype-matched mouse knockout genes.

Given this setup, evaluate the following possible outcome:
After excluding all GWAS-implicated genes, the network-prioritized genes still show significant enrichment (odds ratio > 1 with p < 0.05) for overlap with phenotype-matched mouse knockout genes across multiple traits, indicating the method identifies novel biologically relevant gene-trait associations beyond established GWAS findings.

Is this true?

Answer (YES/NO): YES